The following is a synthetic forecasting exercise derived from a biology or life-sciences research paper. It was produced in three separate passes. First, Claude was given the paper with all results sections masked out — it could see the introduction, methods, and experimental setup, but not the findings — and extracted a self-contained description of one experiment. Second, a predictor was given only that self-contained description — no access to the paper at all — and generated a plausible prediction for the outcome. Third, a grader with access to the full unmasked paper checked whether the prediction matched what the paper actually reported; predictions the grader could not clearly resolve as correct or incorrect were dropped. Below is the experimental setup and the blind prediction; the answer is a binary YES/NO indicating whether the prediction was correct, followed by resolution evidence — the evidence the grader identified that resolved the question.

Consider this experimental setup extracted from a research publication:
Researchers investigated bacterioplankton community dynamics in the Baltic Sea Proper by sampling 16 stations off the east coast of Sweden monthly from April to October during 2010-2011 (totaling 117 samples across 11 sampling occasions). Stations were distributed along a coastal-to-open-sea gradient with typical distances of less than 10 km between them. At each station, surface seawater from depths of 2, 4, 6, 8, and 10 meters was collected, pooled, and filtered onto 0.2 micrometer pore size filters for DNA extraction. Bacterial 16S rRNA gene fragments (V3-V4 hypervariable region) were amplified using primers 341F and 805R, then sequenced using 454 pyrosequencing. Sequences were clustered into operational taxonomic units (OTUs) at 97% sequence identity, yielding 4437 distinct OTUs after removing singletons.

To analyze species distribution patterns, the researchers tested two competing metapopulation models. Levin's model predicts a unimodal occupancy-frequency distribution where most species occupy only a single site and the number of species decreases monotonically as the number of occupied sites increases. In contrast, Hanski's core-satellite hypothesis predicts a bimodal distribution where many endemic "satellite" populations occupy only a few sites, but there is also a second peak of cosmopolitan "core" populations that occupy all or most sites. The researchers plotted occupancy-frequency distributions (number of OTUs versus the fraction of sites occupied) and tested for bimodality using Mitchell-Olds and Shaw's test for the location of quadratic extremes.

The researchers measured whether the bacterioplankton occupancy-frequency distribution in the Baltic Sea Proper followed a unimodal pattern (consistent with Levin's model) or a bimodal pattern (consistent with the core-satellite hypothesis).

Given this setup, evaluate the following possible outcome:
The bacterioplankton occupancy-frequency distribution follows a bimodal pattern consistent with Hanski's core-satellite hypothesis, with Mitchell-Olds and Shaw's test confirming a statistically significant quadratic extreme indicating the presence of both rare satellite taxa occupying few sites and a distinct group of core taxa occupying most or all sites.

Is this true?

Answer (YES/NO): YES